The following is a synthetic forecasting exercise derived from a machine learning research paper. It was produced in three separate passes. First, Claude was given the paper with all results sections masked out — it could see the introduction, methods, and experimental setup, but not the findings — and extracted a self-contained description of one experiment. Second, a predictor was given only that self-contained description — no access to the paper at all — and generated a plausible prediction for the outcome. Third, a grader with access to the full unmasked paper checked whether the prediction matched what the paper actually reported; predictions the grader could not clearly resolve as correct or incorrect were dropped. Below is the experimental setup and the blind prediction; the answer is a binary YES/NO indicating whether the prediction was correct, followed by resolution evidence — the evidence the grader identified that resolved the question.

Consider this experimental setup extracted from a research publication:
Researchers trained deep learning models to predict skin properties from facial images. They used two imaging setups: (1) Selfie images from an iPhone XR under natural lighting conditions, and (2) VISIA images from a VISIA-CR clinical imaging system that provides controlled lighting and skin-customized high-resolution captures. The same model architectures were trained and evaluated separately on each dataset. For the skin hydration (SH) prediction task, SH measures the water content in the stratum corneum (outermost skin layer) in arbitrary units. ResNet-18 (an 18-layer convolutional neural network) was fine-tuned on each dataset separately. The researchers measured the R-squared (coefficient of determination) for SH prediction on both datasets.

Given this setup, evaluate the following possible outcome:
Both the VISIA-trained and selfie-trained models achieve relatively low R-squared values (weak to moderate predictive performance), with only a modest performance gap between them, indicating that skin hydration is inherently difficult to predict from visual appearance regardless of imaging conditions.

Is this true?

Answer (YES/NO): NO